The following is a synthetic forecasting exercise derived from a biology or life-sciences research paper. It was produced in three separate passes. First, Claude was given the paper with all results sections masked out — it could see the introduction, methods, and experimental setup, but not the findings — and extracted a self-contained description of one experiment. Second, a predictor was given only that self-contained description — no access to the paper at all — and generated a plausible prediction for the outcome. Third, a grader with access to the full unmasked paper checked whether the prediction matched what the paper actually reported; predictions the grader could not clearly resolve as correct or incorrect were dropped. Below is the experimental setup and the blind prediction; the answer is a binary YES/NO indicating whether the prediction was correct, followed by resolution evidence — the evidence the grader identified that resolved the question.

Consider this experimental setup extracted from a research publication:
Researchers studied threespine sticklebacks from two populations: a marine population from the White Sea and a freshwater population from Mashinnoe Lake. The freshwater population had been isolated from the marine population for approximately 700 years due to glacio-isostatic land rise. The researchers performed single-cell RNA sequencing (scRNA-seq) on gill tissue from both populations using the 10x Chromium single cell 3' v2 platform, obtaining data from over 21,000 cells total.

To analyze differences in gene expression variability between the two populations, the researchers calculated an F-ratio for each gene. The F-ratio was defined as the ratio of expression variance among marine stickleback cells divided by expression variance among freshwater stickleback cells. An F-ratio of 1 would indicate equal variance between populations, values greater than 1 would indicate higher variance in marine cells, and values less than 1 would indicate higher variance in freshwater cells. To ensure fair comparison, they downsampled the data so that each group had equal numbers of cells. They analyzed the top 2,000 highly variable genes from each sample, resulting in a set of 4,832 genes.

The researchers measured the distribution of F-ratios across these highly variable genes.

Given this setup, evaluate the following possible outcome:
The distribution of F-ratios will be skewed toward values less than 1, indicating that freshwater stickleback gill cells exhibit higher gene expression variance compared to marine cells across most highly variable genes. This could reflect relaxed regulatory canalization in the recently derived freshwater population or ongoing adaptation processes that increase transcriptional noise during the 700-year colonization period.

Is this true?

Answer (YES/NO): NO